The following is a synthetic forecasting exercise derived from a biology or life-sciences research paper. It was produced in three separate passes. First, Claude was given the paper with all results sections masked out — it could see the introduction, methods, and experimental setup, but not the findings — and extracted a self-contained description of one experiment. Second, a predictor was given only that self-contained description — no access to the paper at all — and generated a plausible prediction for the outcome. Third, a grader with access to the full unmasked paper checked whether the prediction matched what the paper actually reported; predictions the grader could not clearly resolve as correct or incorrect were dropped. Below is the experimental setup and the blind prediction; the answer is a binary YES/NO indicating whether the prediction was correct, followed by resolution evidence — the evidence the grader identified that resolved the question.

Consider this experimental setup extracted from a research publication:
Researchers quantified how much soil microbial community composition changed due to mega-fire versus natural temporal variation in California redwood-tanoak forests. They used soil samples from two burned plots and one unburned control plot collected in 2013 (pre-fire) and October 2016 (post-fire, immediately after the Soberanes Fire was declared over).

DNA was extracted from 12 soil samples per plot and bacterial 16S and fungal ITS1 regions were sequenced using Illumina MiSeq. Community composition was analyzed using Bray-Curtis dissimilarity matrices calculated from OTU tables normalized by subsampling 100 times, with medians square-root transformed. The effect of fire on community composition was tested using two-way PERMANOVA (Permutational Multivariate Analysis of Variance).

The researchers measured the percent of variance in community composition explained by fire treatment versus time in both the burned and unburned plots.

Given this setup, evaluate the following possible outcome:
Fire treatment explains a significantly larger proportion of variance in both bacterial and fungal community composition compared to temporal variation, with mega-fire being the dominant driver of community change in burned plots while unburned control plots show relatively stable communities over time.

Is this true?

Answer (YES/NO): YES